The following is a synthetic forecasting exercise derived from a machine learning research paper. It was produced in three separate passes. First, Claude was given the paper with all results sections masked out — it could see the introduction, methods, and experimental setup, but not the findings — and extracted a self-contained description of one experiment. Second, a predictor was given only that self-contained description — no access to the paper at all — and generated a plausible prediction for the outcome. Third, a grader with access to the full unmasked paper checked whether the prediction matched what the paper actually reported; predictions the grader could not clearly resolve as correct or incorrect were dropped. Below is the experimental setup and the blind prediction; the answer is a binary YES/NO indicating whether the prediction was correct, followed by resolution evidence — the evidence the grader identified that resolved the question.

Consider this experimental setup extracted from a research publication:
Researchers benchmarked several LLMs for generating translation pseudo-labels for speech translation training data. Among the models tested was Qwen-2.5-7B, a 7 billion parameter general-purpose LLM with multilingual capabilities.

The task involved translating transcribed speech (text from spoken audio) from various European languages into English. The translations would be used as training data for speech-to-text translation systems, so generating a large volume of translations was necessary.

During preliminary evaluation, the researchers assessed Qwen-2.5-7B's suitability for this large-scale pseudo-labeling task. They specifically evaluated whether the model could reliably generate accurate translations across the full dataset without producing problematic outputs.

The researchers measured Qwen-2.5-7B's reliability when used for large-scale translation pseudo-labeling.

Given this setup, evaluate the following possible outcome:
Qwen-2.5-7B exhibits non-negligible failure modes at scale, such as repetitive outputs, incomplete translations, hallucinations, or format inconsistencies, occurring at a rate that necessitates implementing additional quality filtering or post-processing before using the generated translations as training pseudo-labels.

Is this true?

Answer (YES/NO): NO